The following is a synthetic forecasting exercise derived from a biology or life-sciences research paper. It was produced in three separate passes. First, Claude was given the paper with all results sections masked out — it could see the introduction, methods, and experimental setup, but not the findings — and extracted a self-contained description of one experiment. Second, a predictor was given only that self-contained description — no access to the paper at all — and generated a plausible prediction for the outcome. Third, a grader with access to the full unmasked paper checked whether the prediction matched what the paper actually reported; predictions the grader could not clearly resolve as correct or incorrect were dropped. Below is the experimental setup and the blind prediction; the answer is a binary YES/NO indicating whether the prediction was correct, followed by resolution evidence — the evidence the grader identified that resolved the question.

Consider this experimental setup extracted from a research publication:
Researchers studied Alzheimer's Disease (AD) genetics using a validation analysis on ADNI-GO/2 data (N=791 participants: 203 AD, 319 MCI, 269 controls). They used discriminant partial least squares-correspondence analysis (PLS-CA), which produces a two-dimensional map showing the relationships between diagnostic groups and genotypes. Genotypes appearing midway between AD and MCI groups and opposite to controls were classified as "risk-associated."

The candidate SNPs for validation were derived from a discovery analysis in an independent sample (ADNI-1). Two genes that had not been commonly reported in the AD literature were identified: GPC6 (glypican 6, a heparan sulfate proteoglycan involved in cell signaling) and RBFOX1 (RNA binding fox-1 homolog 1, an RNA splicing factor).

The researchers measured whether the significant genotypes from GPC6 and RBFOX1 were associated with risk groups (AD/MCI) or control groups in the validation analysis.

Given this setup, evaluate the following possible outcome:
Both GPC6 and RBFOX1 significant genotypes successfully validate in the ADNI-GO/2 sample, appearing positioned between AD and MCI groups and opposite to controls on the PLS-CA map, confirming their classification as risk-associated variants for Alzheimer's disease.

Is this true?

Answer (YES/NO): YES